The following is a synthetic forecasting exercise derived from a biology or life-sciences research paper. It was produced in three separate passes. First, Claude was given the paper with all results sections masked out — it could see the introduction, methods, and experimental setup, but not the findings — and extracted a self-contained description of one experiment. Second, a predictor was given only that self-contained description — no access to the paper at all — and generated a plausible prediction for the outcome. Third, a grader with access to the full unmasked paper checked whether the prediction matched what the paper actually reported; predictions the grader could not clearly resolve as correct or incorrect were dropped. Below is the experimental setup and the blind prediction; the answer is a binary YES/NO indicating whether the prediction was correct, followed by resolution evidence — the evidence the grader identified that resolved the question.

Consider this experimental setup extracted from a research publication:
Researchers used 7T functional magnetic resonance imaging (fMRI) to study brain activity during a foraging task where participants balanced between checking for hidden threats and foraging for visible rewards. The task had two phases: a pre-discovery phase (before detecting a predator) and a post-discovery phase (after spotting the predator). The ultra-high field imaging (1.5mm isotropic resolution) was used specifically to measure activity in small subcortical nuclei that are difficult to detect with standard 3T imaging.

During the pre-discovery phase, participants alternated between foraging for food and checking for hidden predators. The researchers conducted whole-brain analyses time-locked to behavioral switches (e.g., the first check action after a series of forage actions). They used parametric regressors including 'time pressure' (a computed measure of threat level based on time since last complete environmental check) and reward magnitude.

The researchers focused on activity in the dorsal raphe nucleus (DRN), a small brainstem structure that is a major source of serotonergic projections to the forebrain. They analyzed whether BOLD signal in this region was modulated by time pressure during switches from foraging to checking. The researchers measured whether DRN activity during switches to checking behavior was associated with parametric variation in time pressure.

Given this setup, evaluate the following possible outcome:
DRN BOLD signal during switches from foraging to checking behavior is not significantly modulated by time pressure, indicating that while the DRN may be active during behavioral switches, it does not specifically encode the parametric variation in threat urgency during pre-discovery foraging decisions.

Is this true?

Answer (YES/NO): NO